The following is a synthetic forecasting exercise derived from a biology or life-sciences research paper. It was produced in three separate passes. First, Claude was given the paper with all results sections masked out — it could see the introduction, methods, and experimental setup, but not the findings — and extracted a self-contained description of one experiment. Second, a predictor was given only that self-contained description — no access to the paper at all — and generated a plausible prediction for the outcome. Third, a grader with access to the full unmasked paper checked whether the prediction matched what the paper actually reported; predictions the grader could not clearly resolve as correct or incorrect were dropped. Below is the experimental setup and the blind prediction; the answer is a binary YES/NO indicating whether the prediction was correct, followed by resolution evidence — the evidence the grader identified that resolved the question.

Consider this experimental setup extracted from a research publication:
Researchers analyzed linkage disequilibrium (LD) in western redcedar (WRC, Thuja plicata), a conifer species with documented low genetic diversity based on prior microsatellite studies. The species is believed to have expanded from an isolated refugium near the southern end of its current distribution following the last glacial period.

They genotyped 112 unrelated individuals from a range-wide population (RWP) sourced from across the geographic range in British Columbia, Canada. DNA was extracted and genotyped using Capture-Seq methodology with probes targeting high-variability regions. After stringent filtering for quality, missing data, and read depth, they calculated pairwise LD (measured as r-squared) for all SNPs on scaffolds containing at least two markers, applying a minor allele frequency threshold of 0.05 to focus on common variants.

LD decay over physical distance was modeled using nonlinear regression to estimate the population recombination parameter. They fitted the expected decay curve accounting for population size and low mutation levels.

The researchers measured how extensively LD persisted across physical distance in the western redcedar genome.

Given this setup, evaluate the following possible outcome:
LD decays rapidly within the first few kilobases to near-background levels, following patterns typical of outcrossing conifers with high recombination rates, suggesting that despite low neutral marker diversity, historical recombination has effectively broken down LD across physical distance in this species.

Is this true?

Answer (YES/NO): NO